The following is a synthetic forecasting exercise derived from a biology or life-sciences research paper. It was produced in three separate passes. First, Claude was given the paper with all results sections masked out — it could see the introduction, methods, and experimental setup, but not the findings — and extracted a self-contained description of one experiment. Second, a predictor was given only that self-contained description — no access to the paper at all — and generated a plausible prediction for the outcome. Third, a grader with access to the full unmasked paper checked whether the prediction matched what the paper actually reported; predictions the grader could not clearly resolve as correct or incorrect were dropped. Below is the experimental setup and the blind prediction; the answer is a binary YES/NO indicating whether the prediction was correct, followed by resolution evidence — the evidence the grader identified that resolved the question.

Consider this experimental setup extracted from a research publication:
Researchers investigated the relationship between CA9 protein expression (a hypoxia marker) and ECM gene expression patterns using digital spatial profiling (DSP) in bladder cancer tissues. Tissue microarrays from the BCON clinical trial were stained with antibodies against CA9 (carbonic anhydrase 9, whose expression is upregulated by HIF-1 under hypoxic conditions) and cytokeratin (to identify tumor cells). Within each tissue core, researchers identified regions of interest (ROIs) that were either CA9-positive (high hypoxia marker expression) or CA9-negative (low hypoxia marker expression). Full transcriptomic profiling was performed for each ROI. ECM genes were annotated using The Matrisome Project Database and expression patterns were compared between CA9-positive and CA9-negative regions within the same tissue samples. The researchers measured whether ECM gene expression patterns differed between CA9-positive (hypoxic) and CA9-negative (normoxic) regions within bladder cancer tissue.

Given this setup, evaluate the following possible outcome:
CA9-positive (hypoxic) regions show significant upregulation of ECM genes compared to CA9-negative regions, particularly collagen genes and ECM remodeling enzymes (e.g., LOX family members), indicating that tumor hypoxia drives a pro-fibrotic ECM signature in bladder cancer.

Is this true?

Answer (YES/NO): NO